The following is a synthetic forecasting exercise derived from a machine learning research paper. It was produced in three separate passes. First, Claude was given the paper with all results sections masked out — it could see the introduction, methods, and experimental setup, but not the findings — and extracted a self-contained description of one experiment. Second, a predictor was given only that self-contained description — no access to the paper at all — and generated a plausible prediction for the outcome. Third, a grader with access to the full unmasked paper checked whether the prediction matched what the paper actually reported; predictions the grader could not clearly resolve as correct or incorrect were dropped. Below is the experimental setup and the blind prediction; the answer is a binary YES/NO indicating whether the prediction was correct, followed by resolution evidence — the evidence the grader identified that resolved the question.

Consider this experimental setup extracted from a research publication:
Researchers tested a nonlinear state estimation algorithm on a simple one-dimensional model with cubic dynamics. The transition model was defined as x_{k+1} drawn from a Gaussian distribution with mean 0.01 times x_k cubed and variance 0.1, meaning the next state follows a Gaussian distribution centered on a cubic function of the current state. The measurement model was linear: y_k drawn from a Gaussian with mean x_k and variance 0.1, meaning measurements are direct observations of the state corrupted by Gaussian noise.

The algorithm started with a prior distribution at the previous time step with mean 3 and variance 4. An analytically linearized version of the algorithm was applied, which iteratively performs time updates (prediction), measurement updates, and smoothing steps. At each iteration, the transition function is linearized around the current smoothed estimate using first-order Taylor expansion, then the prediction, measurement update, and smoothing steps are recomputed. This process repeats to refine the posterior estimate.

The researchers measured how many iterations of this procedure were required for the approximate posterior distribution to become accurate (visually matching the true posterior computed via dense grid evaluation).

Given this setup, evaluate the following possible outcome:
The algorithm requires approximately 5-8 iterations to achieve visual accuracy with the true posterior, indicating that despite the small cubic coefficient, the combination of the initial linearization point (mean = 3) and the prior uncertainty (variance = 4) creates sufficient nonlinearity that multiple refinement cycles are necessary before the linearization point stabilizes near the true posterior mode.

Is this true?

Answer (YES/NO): NO